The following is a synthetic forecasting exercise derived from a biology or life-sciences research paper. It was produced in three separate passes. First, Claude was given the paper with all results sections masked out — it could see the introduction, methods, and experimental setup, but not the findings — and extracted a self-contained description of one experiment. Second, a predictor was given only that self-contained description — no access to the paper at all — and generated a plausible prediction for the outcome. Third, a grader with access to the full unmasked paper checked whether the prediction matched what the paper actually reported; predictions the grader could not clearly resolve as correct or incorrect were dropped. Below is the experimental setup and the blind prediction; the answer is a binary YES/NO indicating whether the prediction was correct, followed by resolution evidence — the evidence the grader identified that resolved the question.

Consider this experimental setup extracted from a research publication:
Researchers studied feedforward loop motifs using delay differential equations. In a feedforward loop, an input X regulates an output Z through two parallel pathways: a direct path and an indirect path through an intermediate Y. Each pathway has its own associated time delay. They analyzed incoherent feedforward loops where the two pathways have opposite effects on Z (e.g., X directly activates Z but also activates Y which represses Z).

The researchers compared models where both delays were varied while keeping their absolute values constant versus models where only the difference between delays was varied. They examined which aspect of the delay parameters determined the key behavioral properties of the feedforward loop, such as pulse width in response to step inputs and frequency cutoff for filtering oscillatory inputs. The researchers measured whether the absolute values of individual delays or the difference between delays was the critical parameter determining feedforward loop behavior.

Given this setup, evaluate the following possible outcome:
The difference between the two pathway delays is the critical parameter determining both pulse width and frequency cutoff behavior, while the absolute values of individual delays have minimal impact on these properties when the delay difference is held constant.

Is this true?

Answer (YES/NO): YES